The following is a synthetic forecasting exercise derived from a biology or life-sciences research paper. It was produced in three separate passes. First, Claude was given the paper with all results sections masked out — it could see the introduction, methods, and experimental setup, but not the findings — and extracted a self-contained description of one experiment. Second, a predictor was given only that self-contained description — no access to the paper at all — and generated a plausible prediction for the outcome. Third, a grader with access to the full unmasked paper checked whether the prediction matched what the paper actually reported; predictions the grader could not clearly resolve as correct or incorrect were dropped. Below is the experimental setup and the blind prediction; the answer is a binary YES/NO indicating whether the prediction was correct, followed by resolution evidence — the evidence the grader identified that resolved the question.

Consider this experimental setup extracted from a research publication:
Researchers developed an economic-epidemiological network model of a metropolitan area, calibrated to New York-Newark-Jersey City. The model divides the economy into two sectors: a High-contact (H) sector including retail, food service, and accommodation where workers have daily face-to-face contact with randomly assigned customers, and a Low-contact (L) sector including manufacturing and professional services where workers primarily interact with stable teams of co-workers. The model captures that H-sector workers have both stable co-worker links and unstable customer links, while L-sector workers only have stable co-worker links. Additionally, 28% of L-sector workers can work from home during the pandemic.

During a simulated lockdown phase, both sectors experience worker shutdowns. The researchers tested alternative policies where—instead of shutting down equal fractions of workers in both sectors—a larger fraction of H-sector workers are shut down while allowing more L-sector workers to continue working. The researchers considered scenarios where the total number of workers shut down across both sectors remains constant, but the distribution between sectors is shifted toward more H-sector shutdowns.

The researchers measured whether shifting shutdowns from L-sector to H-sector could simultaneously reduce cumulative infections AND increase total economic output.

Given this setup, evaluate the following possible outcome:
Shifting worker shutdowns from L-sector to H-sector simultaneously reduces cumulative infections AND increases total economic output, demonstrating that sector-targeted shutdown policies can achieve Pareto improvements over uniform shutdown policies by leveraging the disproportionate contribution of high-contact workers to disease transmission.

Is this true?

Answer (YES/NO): YES